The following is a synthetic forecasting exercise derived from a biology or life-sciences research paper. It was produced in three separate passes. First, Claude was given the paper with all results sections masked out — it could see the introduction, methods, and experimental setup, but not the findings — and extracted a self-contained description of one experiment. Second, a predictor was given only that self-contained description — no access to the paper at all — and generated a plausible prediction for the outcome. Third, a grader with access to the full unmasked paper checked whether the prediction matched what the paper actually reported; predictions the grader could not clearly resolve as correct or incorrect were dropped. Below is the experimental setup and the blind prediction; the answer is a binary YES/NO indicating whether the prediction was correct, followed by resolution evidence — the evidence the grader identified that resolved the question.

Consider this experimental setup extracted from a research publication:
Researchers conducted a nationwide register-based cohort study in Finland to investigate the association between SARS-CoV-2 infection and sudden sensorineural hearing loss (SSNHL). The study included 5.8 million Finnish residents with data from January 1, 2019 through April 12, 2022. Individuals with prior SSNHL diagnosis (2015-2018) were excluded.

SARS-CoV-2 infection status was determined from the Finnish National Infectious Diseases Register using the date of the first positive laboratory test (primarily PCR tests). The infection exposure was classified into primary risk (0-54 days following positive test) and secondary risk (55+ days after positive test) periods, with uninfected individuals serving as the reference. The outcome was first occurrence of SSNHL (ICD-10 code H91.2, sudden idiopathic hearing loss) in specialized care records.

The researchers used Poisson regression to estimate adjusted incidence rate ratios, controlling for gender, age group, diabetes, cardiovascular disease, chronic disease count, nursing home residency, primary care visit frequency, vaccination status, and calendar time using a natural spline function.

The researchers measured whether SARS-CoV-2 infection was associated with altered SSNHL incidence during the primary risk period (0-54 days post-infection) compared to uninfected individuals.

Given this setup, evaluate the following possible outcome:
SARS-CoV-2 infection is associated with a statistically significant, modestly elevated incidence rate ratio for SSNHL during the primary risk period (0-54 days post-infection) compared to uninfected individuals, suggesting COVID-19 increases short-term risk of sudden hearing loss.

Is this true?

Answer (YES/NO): NO